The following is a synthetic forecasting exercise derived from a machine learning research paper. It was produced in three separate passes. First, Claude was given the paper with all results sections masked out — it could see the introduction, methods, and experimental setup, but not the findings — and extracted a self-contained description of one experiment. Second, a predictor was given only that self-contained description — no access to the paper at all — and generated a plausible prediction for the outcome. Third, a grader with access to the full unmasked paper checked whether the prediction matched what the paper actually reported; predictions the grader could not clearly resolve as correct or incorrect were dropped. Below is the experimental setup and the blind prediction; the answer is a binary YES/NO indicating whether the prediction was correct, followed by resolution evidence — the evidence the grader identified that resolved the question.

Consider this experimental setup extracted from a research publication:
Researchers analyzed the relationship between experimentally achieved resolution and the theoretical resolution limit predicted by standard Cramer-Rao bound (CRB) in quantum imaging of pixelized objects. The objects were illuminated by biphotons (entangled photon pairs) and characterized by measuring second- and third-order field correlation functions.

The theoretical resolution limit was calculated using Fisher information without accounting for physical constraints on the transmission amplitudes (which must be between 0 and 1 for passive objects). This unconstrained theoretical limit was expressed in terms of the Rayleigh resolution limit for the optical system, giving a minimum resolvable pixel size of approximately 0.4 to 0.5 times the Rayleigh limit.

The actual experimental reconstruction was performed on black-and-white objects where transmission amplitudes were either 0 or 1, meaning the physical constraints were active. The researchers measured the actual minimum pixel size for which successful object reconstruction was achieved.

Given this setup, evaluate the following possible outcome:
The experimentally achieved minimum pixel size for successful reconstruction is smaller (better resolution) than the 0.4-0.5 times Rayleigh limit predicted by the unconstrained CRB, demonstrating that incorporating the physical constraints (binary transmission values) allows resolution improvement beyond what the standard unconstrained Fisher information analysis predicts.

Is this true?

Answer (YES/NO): YES